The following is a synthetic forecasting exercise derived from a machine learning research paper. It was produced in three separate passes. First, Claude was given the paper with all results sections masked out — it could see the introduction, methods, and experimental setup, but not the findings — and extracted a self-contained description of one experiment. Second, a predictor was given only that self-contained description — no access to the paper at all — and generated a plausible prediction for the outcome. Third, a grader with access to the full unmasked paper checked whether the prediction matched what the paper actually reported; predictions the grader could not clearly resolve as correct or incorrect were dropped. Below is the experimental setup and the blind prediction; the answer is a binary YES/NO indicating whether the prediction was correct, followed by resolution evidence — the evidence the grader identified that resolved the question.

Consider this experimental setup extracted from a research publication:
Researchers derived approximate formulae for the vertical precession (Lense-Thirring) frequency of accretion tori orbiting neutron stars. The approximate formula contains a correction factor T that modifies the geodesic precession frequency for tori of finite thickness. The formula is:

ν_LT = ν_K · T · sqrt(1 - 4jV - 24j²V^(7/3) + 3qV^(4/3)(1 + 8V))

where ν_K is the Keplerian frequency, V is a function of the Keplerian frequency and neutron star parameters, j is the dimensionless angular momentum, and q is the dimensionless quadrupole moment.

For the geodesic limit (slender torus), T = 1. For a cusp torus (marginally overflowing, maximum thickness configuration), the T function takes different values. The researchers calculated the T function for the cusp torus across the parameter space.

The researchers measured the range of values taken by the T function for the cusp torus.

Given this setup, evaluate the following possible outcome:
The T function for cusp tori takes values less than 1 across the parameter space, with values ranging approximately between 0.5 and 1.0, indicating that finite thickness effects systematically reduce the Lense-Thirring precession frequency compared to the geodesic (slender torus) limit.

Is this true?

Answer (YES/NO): NO